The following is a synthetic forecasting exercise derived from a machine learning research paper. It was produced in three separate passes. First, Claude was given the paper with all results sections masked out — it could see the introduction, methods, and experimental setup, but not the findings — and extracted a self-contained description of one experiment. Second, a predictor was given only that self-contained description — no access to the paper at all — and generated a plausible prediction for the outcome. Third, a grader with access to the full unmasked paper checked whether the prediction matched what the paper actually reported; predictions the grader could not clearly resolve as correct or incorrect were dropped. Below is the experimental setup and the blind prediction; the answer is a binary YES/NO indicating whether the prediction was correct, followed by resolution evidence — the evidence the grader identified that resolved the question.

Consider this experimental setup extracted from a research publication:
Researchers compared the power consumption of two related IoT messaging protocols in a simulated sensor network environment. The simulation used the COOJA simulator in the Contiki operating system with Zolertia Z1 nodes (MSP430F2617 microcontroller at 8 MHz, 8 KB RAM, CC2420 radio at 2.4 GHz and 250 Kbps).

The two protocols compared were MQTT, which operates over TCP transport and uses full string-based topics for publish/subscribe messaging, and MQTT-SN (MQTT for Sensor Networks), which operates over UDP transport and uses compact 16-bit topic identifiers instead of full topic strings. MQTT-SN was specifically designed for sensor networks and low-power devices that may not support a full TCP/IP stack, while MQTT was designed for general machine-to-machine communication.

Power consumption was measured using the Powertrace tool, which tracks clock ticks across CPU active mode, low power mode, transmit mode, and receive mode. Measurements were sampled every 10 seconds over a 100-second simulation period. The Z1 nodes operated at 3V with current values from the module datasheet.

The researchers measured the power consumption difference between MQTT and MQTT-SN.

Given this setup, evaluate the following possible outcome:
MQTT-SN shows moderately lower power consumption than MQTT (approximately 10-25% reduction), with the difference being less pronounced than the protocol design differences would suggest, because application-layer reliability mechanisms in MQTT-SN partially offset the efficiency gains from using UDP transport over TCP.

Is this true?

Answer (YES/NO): YES